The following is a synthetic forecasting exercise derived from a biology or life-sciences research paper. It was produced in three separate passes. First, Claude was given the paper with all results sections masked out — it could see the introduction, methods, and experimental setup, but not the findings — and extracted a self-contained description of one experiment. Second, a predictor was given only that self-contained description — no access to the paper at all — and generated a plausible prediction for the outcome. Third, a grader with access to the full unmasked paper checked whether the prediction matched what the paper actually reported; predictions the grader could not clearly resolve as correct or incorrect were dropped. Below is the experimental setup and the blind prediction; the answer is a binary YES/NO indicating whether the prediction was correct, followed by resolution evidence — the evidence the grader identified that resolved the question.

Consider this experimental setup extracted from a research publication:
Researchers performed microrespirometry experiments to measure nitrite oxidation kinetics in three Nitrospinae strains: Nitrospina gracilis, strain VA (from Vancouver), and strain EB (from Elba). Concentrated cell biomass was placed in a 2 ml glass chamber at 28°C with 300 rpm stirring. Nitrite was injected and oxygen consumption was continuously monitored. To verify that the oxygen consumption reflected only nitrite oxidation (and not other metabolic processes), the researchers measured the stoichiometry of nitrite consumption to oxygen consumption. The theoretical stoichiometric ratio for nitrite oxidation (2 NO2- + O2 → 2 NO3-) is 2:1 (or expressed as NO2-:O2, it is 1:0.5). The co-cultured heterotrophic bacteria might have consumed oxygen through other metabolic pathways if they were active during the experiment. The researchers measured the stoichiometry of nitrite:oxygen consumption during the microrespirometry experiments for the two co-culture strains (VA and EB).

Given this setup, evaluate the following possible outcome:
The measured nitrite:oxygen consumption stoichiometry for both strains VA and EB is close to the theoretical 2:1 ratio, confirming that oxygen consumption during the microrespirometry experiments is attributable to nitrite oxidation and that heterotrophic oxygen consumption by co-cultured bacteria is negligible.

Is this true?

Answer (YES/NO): YES